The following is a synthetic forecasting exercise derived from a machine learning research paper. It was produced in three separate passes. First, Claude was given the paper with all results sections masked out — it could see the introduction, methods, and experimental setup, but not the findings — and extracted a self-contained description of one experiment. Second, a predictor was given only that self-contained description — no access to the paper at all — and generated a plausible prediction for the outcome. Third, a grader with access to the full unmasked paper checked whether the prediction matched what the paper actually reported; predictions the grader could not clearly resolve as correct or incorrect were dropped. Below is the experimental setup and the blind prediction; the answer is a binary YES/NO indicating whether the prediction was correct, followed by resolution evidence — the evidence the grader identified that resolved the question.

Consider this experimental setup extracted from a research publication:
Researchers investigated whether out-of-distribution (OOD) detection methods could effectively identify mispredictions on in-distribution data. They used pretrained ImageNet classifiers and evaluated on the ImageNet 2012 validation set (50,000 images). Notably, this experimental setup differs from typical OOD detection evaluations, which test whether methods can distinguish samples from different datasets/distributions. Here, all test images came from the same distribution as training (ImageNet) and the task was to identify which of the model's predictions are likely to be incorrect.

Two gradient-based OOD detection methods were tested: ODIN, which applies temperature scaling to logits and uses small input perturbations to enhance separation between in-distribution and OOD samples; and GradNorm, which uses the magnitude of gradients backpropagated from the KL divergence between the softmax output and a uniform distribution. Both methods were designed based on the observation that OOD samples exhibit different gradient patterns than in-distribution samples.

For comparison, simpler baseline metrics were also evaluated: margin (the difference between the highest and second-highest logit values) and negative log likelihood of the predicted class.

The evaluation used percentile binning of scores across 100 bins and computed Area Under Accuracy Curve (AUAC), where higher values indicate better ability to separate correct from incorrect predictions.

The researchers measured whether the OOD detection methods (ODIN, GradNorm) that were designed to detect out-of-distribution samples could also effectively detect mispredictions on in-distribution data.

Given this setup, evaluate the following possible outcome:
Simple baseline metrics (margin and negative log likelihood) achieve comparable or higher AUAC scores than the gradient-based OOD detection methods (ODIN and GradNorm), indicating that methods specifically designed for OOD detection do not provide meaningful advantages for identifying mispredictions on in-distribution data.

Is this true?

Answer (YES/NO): YES